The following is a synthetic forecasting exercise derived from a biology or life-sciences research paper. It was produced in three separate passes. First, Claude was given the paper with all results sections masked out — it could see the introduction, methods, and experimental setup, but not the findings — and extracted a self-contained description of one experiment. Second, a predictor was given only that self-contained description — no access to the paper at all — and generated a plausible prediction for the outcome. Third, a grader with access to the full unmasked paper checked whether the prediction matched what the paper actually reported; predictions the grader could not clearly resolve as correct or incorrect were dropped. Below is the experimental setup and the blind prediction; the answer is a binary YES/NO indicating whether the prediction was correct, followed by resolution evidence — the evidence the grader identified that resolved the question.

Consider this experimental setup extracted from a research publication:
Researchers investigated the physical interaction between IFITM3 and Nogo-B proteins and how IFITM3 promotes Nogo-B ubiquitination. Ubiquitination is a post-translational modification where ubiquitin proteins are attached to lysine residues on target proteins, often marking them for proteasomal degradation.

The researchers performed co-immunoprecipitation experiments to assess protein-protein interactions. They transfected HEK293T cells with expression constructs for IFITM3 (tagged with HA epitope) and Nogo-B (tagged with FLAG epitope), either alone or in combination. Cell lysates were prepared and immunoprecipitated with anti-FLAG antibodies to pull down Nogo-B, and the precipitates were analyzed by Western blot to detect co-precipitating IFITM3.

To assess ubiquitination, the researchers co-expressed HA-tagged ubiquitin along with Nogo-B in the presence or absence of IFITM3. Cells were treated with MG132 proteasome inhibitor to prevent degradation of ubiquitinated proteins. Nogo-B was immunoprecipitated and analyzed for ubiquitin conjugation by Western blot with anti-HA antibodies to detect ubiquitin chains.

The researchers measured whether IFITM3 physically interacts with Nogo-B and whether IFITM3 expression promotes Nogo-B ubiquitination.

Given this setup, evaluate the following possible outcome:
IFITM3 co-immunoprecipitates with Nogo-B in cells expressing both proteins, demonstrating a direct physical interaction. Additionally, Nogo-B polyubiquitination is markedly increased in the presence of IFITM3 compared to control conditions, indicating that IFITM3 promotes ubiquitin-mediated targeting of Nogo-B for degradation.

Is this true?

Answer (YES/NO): YES